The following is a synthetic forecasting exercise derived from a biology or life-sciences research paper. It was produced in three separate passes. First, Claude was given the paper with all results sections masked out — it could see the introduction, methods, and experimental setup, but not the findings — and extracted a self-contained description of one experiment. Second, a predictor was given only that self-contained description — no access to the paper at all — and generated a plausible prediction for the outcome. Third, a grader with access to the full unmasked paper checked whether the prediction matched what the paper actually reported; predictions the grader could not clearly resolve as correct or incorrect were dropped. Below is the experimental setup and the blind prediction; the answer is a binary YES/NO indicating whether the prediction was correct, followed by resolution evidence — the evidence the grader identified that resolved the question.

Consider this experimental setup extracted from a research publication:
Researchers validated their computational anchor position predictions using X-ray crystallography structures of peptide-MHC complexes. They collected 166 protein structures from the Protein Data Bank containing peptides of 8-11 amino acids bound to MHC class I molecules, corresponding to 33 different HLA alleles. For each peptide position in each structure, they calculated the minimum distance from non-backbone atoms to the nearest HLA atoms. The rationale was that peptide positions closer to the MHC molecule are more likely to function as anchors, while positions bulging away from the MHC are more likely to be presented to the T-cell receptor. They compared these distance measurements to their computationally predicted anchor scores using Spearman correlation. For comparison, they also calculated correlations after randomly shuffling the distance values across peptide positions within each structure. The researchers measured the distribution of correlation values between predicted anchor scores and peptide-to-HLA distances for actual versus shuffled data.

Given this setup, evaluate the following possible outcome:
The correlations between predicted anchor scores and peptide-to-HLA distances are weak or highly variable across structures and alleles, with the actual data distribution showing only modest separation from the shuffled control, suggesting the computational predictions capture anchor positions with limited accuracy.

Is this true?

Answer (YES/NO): NO